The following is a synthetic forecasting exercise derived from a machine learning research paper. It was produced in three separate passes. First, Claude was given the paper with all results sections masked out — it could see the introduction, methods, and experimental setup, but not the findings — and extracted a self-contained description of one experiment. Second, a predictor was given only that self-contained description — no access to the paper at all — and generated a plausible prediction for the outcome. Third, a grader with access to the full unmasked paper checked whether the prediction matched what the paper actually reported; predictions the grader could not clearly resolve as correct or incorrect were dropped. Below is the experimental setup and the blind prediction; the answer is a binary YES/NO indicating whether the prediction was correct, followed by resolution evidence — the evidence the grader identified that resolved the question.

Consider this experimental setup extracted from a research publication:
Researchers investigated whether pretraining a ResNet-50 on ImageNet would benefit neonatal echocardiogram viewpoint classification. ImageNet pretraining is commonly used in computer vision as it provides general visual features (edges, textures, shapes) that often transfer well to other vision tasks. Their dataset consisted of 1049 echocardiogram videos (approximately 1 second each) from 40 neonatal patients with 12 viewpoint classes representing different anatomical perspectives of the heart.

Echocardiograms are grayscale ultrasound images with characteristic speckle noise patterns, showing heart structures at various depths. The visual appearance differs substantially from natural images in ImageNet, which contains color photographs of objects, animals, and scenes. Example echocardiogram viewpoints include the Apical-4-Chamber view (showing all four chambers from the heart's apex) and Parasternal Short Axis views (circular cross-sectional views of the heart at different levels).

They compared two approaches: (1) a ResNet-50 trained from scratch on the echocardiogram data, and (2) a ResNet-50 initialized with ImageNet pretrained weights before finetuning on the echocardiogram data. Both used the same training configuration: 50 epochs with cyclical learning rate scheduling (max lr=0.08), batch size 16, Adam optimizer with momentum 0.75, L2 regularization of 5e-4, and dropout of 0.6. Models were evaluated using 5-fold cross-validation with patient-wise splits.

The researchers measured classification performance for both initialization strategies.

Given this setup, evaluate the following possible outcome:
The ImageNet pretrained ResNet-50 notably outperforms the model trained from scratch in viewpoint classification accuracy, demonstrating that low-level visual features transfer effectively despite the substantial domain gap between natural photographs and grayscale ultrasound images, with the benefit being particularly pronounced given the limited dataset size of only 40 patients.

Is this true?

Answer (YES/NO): NO